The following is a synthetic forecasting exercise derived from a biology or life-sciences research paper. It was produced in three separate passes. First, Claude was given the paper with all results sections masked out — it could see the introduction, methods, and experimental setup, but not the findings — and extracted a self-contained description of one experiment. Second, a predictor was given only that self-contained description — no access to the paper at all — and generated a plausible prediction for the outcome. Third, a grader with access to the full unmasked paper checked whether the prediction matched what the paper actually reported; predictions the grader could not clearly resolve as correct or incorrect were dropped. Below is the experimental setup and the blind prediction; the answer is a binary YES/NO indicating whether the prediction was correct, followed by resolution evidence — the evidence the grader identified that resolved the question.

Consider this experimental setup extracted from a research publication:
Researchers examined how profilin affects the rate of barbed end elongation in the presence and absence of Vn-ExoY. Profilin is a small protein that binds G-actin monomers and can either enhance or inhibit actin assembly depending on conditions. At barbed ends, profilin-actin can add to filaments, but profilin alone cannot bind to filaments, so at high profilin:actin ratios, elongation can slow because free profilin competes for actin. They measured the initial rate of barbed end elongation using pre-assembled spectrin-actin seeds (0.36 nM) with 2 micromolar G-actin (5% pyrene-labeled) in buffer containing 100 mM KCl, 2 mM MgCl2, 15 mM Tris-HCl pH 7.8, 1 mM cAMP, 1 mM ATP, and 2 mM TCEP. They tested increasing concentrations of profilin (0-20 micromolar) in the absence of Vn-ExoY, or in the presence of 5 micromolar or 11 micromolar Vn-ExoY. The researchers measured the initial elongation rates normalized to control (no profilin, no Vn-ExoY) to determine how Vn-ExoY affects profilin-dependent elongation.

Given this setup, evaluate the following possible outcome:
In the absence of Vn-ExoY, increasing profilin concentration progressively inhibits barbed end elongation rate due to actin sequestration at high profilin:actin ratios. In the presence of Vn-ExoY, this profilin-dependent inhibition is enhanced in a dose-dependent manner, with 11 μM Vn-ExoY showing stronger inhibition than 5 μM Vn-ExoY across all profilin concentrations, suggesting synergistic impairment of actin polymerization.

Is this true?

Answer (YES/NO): NO